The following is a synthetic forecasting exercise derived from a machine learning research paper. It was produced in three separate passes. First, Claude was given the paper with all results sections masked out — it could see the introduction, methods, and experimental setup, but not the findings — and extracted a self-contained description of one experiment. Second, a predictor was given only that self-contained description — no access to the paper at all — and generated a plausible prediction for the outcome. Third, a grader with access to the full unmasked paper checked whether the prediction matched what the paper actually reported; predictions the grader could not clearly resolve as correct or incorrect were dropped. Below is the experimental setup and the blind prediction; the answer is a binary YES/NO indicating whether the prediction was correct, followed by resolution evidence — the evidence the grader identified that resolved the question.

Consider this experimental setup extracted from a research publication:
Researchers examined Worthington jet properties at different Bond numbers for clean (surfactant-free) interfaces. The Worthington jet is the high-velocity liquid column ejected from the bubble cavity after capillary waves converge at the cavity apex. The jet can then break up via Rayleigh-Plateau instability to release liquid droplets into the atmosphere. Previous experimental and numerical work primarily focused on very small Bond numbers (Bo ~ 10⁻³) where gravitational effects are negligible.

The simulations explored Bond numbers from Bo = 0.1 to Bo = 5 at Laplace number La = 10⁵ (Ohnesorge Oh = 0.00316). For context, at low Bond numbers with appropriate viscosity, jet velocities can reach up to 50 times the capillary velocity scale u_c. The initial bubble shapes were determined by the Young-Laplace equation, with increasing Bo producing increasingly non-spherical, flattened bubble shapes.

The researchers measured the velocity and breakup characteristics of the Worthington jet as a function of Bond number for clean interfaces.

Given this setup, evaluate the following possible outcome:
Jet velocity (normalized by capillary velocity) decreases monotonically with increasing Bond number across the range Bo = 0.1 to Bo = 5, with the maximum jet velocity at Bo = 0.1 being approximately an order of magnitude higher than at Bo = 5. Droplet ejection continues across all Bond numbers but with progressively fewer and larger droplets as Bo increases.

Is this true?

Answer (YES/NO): NO